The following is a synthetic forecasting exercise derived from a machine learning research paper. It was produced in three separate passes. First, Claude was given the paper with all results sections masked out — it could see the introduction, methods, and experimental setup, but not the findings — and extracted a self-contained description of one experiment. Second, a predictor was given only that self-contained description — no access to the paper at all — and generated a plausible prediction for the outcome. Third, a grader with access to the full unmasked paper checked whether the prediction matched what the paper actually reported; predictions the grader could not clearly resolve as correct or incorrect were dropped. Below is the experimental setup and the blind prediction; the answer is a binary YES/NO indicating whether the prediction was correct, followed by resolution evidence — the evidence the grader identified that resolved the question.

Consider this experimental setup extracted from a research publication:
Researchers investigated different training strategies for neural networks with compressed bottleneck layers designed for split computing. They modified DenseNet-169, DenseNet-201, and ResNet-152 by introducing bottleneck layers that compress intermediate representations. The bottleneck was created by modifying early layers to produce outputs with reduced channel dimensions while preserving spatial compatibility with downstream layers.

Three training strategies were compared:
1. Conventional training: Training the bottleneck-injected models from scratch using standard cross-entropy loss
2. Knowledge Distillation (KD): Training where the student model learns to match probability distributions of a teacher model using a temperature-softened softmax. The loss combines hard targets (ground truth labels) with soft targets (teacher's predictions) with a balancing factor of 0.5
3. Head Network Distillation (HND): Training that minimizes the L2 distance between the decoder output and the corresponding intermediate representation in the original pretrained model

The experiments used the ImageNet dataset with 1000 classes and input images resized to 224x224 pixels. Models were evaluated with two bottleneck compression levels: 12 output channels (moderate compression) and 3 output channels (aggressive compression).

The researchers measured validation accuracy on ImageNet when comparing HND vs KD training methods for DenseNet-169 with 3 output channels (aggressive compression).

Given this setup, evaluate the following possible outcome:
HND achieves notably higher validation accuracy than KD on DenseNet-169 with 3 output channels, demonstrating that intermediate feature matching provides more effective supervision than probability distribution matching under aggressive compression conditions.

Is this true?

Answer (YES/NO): NO